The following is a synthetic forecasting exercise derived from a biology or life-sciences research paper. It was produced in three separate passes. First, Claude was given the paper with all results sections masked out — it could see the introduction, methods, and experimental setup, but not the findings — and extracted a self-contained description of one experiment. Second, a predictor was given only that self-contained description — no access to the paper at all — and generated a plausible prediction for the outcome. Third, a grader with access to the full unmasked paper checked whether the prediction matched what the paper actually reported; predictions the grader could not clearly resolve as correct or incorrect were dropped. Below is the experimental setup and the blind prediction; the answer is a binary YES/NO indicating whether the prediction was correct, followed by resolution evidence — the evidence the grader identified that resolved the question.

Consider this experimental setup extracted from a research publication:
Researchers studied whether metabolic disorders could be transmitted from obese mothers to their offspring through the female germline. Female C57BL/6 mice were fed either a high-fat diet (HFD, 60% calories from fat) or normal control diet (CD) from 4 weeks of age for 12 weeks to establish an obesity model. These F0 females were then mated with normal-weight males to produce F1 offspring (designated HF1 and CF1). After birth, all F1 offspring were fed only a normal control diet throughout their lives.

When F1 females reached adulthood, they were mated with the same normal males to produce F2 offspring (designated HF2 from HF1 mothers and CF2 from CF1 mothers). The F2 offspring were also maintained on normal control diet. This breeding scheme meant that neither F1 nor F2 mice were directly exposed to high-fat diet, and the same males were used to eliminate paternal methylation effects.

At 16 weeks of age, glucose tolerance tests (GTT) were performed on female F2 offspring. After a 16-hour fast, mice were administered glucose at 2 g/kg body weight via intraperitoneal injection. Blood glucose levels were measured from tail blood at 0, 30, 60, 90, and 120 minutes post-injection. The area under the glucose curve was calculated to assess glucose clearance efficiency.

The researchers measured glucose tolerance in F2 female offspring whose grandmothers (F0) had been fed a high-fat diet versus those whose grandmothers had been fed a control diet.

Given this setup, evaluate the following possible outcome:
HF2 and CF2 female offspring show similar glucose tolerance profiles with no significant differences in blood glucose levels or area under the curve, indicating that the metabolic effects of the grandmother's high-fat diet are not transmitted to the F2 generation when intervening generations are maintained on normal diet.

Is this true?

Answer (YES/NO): NO